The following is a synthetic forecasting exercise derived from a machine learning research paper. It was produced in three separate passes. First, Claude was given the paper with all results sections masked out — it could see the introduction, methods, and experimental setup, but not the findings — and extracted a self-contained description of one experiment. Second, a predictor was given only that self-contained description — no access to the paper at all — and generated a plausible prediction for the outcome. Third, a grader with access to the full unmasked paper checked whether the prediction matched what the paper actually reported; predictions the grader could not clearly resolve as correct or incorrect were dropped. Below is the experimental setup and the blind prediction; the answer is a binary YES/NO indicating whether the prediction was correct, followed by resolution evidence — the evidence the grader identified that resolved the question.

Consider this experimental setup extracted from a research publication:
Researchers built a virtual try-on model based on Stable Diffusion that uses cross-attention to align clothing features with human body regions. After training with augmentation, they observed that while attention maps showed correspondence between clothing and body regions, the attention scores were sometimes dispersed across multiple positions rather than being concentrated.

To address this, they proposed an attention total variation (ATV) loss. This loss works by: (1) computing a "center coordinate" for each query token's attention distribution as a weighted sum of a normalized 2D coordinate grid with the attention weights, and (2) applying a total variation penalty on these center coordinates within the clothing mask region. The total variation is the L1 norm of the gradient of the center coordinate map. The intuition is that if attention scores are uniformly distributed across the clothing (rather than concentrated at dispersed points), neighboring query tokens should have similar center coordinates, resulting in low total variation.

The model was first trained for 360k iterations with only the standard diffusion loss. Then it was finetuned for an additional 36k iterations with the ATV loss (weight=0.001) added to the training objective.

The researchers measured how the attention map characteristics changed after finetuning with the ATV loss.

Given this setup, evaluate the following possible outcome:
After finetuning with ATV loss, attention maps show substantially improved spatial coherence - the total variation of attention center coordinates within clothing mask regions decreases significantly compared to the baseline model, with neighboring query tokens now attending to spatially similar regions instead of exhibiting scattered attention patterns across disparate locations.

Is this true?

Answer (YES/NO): YES